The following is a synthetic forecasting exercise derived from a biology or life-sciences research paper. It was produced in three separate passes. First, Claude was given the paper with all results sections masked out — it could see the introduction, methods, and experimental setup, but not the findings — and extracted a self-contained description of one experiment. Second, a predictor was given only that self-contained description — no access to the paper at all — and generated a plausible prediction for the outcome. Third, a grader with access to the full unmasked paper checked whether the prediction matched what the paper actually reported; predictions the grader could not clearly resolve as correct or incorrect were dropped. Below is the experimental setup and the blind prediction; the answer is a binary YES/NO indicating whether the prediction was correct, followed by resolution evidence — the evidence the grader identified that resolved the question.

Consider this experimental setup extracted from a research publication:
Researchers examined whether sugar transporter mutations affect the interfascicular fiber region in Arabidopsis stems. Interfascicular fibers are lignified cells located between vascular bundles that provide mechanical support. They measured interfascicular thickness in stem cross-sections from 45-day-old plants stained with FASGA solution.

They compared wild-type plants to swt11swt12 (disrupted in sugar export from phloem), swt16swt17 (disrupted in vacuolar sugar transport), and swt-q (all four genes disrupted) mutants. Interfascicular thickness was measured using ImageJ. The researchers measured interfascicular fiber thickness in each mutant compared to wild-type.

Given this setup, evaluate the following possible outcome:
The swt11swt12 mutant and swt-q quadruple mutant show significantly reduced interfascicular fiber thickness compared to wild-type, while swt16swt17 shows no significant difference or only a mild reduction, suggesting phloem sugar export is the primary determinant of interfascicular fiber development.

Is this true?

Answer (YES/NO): NO